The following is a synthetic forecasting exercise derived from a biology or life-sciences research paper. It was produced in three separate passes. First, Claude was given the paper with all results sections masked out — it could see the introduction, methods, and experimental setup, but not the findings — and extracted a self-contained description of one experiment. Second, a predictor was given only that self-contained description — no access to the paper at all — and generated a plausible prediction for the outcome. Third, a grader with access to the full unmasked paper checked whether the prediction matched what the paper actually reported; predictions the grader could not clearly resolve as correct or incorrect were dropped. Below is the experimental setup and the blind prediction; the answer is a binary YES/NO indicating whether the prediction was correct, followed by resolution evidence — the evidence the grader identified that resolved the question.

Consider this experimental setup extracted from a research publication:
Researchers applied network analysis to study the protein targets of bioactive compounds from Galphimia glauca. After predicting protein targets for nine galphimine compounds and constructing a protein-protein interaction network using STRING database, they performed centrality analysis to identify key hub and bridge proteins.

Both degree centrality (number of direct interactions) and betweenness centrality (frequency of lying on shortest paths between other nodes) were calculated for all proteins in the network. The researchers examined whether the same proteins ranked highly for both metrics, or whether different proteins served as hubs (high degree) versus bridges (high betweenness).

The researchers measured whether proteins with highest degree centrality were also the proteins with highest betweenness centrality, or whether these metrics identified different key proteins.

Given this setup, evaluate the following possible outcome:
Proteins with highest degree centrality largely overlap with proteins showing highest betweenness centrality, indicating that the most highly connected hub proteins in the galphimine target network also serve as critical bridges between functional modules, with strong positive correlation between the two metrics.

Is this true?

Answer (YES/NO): NO